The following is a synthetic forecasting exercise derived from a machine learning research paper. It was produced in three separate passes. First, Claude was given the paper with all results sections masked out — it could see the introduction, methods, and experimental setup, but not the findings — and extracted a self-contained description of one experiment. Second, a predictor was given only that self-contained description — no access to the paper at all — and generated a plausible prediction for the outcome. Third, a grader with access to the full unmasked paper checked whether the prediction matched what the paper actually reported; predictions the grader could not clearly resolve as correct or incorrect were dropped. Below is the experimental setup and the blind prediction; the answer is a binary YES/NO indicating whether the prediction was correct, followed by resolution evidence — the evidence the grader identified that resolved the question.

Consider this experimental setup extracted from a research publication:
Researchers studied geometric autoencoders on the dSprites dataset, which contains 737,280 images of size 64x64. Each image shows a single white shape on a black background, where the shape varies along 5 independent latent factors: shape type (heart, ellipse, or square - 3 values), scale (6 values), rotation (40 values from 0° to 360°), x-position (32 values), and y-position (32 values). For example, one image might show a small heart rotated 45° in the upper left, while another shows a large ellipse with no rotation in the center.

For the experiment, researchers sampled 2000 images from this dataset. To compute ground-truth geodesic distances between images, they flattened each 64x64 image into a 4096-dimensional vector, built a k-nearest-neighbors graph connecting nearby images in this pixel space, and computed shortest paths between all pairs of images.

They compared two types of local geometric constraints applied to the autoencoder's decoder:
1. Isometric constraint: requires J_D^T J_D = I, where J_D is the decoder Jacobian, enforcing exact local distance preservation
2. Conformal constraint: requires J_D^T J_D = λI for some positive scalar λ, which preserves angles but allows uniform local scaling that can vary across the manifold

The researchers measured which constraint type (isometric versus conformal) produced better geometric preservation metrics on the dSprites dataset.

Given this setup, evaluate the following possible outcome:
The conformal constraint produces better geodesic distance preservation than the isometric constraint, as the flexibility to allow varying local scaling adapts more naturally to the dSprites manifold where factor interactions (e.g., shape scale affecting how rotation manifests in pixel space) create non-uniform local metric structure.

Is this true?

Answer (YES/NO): YES